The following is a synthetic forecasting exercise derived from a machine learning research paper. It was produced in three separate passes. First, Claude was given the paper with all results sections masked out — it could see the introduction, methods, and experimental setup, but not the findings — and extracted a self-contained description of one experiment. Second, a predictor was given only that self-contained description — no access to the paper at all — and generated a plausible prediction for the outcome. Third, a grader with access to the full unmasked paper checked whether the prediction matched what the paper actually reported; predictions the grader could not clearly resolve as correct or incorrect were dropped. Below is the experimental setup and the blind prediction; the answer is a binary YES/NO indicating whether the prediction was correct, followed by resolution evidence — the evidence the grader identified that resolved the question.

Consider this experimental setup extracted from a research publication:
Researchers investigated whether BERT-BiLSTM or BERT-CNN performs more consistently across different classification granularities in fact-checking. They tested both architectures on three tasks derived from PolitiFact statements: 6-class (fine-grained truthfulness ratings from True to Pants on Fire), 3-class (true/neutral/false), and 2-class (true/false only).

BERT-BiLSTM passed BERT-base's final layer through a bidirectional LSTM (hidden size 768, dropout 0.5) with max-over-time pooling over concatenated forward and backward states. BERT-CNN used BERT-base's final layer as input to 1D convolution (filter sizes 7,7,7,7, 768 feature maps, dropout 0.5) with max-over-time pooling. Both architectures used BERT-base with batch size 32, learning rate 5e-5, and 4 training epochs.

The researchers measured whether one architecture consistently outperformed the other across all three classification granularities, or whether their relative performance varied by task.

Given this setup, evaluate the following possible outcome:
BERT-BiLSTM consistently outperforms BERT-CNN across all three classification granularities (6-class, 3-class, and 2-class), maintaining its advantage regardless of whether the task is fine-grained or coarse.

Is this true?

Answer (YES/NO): NO